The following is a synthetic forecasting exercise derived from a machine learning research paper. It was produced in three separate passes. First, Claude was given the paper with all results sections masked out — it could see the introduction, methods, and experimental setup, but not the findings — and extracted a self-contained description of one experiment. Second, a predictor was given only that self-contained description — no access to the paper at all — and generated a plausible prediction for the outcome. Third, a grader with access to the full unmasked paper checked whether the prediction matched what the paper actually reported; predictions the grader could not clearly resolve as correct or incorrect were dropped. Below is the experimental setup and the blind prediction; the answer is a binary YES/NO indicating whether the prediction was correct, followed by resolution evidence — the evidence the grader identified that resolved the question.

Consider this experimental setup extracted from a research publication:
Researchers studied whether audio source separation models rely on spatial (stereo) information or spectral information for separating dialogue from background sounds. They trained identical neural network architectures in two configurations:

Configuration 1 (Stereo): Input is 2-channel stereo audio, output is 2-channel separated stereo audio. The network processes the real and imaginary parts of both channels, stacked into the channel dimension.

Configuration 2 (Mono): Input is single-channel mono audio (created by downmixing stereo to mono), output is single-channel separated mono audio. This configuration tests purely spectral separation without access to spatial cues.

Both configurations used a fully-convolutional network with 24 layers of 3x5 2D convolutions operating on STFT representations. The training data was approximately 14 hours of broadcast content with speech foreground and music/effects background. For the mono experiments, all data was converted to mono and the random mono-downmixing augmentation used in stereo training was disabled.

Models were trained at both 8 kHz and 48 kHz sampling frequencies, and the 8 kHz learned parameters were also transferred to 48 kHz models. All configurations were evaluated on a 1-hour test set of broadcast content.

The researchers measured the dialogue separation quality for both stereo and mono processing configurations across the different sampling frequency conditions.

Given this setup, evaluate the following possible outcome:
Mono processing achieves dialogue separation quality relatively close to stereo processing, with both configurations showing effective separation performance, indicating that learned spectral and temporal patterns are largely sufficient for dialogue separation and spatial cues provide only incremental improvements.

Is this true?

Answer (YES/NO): YES